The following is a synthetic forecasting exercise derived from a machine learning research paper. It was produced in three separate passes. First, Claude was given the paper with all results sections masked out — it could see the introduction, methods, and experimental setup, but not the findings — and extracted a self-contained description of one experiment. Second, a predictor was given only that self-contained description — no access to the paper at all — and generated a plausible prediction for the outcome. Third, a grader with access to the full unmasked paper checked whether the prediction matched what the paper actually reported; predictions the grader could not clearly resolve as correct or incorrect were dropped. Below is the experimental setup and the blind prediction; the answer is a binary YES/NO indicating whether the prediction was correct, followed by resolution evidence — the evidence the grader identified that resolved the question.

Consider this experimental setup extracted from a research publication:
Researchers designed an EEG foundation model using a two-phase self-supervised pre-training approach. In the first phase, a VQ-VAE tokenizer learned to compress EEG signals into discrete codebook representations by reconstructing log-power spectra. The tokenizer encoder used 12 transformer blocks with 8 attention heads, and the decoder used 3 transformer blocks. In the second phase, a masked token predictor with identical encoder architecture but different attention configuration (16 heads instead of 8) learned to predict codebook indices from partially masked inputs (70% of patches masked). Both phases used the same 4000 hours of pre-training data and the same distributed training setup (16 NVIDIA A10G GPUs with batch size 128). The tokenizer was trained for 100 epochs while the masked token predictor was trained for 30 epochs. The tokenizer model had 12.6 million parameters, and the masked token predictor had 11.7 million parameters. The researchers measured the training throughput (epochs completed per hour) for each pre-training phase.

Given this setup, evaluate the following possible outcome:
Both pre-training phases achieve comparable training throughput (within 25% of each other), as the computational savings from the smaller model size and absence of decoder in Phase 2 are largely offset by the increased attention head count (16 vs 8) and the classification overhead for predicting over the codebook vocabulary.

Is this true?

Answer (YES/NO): NO